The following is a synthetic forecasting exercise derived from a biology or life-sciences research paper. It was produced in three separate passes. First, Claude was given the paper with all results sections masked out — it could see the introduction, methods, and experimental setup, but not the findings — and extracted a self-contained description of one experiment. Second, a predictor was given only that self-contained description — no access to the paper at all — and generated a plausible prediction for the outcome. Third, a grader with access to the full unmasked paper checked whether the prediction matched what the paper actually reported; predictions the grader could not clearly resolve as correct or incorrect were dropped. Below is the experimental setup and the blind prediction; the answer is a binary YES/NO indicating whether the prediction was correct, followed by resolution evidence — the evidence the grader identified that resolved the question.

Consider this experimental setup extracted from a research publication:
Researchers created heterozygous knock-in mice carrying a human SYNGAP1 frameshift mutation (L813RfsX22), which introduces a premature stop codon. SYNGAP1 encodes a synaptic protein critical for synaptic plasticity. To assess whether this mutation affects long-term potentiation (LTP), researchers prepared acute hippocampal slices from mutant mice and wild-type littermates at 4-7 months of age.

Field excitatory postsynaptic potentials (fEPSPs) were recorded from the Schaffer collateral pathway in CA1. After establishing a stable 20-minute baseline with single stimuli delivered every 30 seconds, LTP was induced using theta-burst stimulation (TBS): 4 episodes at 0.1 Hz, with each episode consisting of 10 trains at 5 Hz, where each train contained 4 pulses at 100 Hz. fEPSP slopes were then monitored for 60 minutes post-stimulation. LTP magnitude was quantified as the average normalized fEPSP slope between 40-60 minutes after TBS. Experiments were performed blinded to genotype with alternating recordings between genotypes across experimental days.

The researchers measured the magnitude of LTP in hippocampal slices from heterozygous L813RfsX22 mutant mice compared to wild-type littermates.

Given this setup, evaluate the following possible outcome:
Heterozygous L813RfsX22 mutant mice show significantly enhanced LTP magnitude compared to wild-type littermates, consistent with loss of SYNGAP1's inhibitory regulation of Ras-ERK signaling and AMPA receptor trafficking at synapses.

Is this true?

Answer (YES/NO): NO